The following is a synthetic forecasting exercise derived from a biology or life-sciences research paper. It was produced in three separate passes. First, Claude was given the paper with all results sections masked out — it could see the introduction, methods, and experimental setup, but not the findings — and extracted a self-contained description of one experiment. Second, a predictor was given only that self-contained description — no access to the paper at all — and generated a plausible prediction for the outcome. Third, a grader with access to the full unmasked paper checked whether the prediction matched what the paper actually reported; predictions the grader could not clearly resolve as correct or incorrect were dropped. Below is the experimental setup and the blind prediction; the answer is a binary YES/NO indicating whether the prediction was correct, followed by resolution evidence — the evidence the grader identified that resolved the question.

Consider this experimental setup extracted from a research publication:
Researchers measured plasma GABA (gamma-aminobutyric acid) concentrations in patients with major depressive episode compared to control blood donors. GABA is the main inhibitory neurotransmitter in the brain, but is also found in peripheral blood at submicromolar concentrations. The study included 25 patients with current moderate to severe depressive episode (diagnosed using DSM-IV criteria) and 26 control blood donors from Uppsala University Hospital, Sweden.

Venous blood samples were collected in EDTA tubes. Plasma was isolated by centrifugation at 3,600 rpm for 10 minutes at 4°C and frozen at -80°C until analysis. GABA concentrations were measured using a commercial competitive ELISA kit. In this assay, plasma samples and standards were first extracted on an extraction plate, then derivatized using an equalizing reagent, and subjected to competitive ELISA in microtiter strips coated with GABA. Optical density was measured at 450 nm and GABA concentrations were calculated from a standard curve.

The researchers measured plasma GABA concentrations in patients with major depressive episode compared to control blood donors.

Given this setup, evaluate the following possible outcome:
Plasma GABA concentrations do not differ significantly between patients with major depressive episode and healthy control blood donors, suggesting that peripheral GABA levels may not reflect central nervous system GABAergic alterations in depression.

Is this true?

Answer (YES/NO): NO